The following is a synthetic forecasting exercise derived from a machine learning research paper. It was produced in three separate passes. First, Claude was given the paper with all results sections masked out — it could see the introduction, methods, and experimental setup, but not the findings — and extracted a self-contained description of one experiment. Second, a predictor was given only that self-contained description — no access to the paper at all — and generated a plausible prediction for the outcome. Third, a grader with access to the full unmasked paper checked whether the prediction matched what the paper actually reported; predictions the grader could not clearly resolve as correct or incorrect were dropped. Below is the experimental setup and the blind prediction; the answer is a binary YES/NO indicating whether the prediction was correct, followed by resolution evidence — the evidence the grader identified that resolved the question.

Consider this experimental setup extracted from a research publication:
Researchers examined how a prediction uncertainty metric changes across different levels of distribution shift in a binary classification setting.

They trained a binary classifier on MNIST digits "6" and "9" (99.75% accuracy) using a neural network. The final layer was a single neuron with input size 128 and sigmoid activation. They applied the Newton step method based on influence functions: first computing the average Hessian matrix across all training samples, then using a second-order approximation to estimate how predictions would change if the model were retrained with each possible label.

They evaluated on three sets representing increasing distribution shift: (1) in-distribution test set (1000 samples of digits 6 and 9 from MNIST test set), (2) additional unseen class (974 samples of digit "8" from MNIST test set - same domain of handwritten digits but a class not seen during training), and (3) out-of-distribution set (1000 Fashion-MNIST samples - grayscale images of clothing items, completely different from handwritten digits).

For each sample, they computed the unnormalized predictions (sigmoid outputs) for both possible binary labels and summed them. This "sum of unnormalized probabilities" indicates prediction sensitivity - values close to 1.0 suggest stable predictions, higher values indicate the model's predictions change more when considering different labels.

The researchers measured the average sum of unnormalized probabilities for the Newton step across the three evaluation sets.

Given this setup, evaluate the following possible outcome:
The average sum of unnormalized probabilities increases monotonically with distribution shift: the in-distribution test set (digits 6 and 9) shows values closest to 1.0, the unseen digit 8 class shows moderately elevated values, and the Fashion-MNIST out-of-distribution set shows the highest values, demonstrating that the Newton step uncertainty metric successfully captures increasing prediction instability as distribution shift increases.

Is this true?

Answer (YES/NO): YES